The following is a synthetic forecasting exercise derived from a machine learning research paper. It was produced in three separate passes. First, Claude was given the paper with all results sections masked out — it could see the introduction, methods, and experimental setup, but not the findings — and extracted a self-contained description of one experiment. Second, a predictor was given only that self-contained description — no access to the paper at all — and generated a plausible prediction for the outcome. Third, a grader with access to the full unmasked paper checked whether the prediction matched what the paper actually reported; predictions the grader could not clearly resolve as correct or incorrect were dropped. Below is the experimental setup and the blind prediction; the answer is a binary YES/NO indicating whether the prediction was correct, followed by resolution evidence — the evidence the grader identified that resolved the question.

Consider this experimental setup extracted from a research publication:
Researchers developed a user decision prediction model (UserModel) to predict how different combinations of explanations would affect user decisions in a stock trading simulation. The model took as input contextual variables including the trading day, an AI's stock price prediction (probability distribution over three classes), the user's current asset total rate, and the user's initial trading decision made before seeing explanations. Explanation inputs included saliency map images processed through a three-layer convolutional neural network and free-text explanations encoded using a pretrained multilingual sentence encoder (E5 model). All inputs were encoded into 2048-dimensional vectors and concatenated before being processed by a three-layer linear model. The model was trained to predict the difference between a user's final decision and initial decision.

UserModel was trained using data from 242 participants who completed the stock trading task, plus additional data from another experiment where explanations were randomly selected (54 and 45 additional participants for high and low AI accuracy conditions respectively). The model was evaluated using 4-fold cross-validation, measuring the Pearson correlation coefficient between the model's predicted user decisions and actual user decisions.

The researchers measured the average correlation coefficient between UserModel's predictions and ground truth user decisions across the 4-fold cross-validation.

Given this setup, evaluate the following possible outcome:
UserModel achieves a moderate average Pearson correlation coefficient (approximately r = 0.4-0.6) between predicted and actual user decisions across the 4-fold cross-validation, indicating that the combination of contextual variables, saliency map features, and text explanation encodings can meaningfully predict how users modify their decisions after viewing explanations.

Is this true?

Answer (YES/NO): YES